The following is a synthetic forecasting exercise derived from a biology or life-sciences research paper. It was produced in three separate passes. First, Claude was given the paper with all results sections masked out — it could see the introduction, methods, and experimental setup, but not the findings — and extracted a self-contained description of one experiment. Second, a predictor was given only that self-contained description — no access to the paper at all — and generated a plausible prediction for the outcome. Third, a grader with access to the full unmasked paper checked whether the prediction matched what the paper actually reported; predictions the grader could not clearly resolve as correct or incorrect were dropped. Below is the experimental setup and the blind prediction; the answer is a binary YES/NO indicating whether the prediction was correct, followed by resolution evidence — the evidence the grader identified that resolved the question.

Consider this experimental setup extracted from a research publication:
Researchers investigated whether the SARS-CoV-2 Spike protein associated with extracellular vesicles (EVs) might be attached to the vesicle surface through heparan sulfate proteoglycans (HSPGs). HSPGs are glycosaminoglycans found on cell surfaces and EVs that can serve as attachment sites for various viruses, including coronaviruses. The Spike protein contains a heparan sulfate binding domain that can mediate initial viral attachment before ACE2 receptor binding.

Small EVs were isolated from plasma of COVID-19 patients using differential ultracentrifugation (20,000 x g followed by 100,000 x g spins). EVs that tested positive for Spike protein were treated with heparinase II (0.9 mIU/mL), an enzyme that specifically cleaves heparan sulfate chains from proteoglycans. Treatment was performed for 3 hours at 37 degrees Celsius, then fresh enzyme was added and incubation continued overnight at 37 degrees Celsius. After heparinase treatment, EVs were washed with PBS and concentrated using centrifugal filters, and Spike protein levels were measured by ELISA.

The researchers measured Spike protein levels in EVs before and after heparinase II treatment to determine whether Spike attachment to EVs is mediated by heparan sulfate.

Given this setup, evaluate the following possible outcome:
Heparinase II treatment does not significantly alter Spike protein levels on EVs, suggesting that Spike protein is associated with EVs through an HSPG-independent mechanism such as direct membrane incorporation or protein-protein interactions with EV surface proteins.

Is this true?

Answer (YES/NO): NO